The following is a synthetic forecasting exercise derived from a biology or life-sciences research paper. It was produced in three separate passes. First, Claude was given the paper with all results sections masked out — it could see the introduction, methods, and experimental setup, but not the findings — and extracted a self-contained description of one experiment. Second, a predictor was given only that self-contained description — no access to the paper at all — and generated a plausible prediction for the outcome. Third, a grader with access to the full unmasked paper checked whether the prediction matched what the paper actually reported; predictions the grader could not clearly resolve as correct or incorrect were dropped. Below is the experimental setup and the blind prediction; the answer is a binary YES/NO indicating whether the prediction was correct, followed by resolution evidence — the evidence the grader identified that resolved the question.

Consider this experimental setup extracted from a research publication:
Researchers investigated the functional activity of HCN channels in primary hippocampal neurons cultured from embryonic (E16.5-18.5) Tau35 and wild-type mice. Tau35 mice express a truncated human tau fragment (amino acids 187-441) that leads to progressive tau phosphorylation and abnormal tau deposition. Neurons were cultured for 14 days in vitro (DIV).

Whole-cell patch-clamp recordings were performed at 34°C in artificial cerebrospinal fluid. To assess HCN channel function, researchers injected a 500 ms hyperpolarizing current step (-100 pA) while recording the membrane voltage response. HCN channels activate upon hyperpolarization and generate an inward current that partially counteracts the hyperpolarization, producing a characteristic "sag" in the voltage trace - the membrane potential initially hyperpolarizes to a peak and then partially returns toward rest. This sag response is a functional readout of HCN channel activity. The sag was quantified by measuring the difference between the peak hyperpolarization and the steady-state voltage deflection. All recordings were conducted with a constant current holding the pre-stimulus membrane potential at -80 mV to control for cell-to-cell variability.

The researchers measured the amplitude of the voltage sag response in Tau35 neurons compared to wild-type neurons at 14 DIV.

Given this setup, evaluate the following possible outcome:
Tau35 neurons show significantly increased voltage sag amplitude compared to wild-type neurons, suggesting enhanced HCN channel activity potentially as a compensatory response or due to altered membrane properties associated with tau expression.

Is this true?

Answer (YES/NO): YES